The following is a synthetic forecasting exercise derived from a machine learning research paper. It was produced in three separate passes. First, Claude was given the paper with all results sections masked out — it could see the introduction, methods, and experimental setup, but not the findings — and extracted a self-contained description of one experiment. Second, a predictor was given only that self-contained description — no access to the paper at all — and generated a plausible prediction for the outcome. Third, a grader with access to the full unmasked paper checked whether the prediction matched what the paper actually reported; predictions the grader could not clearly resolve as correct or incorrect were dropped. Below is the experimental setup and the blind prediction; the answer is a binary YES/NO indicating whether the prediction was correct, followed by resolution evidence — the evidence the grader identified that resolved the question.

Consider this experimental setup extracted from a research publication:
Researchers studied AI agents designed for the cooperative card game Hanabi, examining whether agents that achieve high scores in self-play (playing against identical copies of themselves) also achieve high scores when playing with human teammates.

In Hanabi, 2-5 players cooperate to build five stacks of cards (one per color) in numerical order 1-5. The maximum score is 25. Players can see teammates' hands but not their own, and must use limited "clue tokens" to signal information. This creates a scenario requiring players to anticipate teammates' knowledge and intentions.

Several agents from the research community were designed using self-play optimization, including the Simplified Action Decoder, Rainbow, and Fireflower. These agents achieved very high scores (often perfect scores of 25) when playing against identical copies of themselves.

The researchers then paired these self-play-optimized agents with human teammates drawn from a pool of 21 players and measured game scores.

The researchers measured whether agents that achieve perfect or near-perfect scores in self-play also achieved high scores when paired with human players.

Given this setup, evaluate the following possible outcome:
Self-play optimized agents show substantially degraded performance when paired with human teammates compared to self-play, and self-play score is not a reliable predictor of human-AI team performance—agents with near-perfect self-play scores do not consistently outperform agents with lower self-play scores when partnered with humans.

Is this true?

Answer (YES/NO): YES